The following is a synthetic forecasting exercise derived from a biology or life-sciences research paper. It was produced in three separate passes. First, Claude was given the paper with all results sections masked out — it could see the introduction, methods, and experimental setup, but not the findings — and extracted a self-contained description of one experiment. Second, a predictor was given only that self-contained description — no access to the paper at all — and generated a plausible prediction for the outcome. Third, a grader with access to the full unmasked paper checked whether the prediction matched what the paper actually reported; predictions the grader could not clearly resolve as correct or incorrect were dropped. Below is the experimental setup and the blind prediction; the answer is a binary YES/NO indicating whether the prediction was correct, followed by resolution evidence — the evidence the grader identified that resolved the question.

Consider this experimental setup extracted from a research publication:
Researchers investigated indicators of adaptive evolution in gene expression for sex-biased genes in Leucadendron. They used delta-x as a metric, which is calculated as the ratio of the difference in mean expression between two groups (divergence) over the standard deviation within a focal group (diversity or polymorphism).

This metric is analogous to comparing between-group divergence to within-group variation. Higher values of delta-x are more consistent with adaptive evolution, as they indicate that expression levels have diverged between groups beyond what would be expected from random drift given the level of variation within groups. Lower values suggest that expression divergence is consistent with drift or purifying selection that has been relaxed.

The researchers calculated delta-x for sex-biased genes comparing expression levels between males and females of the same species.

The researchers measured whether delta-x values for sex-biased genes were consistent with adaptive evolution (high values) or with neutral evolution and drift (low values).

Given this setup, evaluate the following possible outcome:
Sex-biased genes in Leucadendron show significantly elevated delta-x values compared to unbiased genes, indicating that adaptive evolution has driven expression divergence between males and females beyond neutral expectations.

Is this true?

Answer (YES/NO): NO